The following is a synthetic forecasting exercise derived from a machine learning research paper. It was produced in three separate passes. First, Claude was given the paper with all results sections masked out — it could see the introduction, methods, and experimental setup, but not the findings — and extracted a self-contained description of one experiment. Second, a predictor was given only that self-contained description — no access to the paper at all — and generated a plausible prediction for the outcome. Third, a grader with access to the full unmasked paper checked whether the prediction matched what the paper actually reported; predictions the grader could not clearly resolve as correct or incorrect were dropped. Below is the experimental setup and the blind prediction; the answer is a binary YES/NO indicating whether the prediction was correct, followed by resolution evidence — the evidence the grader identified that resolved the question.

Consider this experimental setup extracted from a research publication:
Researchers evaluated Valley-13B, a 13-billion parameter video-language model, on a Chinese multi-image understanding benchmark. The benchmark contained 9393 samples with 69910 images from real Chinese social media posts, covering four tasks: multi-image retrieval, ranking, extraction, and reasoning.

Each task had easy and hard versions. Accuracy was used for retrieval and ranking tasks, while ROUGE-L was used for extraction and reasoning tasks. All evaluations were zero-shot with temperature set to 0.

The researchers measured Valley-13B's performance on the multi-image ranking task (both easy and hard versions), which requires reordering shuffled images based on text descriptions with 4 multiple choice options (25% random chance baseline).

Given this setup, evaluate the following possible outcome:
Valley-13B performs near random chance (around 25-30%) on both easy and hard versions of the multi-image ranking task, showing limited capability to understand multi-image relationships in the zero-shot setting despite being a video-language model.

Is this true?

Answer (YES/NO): NO